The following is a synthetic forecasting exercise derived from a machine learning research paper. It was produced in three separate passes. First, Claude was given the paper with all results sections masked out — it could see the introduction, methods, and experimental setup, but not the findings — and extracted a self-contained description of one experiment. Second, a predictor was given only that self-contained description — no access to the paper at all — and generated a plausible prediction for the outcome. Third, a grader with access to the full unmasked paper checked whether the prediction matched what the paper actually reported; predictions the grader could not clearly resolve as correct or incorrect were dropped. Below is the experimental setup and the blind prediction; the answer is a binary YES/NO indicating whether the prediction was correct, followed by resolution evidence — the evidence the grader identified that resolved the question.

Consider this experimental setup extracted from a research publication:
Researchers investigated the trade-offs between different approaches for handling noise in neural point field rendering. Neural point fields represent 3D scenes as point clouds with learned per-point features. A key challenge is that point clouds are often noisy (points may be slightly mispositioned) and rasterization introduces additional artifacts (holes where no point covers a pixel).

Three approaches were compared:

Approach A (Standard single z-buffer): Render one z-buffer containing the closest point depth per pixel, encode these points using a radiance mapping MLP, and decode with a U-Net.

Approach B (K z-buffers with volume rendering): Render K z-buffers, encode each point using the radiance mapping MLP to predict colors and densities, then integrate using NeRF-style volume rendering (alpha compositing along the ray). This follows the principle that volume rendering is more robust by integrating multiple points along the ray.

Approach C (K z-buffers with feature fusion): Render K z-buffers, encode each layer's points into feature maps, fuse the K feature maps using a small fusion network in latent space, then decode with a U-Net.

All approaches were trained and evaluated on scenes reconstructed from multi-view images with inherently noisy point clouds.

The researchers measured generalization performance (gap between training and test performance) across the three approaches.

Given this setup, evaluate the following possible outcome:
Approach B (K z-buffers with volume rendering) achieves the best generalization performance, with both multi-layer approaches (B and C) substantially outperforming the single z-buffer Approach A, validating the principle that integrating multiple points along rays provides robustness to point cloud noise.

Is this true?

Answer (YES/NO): NO